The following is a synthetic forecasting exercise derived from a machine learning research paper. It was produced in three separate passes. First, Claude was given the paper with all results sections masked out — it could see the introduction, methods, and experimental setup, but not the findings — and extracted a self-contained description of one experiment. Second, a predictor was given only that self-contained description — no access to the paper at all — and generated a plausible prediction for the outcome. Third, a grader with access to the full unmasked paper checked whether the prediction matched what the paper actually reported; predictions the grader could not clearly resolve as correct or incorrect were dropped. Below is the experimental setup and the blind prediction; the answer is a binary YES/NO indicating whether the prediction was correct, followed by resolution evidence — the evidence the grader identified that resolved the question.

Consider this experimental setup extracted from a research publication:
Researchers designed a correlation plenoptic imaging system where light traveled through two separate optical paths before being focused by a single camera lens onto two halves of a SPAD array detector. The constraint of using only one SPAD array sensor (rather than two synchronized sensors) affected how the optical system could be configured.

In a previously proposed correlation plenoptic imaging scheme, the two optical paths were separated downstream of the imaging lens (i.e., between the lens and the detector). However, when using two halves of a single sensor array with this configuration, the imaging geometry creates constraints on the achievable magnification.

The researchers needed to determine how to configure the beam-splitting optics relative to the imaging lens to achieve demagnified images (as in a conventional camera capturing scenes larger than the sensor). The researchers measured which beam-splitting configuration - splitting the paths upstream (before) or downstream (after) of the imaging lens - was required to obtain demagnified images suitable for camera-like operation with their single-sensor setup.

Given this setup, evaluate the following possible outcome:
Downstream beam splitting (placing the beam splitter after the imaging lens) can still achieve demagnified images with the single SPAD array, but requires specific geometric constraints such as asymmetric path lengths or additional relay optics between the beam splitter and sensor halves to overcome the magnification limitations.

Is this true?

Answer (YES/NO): NO